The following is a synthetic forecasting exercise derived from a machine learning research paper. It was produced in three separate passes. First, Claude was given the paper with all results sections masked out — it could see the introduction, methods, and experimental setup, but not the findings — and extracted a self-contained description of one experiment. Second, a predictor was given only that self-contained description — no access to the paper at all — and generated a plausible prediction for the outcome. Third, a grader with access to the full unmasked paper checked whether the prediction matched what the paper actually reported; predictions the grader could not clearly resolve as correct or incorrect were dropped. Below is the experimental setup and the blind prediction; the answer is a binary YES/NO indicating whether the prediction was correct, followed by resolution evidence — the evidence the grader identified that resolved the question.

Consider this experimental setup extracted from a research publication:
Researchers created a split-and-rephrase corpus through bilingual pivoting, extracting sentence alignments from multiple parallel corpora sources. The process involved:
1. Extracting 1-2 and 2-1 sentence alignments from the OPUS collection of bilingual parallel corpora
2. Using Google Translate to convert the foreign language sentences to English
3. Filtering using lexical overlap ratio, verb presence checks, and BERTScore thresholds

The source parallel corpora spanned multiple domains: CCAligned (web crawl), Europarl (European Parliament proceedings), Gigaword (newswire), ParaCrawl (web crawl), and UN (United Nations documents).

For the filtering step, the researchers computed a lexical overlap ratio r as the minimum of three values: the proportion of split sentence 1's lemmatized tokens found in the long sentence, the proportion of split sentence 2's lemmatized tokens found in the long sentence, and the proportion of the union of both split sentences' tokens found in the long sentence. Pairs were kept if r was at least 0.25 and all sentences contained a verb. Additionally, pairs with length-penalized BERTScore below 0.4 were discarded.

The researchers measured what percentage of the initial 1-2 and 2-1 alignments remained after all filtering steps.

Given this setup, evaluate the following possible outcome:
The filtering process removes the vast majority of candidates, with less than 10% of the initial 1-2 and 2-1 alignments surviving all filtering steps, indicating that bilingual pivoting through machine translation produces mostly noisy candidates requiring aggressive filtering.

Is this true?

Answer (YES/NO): NO